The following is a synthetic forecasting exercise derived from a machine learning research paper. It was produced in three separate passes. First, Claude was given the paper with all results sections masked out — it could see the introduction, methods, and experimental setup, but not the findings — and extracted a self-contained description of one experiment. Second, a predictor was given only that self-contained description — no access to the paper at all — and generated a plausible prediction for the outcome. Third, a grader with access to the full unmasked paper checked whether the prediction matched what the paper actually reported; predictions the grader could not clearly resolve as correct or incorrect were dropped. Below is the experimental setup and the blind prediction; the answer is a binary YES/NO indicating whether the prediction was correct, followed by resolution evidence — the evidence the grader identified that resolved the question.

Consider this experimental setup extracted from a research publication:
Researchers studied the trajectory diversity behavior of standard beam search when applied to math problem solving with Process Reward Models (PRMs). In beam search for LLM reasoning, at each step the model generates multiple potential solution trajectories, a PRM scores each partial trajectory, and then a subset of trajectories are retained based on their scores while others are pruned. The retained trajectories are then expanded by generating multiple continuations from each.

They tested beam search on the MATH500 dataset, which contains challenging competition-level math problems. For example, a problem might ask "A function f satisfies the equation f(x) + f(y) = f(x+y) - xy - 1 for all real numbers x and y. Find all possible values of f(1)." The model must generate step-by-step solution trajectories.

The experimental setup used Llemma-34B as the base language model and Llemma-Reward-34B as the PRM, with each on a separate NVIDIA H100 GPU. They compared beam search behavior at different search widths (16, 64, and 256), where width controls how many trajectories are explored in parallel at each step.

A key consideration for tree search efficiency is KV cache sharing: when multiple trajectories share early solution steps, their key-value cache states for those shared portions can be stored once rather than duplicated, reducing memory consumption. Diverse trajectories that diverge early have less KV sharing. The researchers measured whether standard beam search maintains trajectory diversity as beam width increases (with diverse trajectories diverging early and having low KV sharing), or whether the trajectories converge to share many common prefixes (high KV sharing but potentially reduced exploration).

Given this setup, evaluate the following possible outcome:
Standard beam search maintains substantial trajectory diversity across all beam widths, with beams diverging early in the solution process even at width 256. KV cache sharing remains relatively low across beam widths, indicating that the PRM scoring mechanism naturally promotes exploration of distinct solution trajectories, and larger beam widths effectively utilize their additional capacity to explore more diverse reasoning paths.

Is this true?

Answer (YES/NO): NO